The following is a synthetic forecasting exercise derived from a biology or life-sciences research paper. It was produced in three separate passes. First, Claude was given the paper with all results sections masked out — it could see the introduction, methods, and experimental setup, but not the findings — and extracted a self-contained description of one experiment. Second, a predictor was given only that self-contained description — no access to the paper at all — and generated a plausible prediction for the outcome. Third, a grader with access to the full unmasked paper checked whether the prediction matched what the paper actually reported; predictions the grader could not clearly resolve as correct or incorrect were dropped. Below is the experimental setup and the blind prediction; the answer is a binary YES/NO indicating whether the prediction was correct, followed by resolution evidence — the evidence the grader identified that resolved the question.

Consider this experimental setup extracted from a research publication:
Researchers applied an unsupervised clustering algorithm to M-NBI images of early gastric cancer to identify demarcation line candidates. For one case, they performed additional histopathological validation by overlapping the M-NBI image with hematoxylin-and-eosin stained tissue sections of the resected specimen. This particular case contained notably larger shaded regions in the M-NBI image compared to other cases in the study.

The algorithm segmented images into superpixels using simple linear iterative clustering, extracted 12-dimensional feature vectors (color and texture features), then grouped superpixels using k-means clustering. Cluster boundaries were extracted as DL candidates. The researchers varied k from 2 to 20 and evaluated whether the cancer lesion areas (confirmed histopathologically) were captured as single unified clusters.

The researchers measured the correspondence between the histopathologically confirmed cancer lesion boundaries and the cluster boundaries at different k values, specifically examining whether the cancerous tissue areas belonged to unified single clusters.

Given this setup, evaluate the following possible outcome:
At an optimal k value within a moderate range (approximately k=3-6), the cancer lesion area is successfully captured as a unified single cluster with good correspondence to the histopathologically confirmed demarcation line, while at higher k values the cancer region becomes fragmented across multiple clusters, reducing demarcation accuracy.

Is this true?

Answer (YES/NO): NO